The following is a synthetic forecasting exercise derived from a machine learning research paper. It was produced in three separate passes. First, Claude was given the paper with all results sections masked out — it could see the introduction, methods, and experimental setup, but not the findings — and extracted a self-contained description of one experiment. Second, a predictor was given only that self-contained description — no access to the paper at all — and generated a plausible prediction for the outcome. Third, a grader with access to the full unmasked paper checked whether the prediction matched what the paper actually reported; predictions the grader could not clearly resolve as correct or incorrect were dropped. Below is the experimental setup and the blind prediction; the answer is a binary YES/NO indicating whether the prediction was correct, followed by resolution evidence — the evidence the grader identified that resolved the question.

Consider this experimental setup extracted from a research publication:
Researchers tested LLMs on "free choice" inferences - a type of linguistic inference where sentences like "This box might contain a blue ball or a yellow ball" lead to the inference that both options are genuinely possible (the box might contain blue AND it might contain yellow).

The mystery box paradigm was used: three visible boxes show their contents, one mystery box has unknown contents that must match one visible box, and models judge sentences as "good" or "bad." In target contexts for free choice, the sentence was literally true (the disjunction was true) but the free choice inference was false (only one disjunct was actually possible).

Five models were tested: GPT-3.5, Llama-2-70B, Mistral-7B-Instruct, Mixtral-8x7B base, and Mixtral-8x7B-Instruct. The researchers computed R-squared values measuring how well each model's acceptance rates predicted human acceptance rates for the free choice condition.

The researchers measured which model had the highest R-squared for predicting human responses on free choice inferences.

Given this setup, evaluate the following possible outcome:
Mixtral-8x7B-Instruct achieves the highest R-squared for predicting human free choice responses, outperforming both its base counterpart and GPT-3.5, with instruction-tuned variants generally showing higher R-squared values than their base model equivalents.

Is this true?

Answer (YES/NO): NO